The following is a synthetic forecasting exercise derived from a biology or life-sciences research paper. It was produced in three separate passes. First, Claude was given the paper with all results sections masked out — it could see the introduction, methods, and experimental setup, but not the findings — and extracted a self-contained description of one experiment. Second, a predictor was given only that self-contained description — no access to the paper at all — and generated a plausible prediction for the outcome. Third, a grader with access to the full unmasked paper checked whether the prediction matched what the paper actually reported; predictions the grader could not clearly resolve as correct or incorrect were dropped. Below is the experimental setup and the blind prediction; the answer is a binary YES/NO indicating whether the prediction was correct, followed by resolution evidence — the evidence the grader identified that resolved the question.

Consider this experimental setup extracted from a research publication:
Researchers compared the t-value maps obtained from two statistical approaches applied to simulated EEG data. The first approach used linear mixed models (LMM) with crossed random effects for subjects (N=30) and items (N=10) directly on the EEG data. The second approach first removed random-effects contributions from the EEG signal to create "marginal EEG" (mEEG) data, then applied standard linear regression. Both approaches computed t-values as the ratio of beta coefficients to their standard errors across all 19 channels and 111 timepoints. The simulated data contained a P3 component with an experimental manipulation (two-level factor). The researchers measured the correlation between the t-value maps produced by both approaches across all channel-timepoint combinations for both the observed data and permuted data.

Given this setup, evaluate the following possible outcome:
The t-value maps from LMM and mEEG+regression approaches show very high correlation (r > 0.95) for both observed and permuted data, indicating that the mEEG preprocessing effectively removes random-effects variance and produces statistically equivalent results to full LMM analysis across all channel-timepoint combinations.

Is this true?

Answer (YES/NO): YES